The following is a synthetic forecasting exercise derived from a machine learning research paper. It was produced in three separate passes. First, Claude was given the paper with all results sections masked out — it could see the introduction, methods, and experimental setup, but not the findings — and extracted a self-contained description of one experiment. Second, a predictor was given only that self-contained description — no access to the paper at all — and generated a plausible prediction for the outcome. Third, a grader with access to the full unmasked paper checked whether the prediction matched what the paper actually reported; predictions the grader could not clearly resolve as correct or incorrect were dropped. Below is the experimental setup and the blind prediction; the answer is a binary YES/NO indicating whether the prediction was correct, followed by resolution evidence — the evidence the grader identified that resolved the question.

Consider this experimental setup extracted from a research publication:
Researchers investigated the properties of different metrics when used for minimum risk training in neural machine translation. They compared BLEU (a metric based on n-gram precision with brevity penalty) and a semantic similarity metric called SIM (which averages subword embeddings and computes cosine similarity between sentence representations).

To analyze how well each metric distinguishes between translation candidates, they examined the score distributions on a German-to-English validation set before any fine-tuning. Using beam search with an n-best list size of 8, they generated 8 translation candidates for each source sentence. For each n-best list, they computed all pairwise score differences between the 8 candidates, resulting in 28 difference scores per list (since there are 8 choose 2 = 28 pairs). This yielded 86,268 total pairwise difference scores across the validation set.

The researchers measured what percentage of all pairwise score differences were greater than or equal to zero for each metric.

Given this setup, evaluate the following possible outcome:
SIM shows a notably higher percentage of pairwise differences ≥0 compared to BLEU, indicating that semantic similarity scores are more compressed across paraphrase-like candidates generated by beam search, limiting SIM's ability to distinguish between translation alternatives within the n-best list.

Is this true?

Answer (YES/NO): NO